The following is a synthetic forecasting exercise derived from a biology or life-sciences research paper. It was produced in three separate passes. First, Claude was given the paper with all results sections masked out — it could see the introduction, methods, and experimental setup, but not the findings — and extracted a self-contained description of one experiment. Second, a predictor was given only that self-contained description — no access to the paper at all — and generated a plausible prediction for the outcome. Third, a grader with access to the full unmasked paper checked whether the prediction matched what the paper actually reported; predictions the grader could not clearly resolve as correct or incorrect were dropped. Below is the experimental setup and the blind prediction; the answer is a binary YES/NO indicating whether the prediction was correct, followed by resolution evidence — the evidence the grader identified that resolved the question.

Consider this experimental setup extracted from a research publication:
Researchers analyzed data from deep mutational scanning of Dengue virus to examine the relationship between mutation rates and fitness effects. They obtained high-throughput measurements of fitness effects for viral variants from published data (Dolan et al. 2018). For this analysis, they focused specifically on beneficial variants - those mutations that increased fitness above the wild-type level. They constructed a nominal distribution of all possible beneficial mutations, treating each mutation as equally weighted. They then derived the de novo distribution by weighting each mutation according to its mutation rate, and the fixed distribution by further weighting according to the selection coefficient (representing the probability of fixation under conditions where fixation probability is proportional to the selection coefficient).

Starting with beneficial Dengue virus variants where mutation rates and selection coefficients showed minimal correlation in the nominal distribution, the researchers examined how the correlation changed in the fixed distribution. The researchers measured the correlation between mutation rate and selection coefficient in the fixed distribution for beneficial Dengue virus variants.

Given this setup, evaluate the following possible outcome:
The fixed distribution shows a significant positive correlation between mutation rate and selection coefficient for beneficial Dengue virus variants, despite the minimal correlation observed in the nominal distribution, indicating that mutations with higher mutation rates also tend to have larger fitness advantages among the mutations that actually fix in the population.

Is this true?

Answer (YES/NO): NO